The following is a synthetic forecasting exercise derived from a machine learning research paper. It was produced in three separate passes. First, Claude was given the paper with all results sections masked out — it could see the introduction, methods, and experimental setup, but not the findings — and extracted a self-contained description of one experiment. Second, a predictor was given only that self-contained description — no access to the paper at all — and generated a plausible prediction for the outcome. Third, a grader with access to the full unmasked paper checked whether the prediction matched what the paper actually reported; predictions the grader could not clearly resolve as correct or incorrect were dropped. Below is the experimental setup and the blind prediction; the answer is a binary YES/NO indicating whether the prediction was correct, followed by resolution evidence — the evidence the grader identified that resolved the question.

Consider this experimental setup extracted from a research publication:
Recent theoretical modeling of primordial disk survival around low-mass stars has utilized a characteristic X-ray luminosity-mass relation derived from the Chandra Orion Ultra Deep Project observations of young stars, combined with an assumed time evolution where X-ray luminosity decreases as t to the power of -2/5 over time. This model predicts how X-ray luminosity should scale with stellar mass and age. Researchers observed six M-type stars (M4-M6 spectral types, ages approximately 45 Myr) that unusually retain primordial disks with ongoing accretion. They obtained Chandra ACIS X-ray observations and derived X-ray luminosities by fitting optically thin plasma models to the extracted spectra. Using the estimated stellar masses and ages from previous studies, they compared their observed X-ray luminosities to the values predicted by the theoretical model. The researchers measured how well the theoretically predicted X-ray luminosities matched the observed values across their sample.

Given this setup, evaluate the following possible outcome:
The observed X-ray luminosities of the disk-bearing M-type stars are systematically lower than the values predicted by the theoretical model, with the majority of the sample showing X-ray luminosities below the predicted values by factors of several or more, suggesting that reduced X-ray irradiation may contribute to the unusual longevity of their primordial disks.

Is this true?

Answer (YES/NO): NO